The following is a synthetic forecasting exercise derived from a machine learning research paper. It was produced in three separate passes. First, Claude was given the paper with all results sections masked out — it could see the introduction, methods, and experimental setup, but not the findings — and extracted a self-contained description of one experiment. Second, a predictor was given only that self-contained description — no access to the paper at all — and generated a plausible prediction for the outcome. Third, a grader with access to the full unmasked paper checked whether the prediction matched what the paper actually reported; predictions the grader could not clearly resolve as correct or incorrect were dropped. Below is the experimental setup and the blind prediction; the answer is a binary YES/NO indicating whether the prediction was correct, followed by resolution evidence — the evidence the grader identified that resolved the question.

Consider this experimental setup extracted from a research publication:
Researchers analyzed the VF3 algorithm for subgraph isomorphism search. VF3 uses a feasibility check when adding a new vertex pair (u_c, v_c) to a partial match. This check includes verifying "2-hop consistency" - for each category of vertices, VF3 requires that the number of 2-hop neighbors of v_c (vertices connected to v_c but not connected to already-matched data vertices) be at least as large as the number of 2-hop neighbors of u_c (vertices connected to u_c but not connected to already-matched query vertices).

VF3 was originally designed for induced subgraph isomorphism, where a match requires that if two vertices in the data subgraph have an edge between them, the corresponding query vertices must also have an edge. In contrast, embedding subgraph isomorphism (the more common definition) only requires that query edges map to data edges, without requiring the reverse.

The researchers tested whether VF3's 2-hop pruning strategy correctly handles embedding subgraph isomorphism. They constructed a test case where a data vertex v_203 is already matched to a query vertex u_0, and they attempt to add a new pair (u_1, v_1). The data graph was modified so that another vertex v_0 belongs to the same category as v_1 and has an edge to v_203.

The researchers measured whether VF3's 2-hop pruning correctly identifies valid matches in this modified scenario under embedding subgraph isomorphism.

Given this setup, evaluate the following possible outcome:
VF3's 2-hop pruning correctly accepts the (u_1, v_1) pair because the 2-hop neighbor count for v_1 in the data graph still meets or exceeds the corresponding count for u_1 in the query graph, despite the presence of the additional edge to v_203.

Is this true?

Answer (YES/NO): NO